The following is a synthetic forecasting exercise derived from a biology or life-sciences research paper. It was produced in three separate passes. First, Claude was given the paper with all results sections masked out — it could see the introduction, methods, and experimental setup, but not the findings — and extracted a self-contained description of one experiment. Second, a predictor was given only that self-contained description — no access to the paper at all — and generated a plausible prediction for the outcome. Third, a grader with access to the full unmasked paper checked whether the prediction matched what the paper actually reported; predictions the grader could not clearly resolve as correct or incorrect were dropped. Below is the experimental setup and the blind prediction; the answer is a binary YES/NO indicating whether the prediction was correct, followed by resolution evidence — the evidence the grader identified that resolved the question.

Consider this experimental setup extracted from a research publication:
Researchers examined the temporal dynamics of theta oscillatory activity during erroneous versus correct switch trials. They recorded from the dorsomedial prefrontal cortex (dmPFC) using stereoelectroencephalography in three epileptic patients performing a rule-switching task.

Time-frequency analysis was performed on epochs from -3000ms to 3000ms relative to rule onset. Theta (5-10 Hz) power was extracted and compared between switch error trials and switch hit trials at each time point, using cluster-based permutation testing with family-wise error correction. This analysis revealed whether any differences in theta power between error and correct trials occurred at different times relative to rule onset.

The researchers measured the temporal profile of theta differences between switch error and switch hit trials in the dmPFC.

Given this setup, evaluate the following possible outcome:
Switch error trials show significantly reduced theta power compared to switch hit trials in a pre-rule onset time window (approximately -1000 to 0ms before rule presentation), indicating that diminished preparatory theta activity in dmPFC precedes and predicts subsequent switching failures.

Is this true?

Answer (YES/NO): NO